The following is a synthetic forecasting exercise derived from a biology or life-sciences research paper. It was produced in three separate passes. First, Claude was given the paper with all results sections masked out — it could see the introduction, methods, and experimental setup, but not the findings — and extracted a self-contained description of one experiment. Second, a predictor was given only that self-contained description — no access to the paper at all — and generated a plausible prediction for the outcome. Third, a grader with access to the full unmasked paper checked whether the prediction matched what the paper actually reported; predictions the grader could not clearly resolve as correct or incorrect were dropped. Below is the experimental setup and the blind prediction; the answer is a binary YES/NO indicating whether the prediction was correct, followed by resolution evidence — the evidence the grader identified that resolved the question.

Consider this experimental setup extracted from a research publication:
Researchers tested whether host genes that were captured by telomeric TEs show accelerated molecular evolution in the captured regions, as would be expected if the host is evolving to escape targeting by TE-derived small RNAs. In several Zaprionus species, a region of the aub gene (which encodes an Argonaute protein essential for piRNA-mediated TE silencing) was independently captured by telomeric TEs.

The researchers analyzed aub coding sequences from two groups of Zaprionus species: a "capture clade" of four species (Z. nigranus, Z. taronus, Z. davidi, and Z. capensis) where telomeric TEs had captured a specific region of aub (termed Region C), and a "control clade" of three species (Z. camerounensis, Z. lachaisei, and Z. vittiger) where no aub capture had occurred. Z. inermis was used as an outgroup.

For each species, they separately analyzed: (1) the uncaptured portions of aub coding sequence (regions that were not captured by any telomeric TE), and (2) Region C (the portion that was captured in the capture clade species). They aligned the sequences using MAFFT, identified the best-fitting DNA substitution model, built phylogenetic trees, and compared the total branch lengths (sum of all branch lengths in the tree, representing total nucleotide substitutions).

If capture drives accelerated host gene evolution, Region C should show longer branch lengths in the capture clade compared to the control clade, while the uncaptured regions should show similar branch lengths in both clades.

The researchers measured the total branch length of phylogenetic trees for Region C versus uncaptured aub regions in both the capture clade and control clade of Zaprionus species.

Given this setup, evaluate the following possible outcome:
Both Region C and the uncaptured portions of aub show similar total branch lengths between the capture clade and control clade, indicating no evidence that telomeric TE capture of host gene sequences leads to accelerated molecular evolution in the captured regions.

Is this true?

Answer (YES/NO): NO